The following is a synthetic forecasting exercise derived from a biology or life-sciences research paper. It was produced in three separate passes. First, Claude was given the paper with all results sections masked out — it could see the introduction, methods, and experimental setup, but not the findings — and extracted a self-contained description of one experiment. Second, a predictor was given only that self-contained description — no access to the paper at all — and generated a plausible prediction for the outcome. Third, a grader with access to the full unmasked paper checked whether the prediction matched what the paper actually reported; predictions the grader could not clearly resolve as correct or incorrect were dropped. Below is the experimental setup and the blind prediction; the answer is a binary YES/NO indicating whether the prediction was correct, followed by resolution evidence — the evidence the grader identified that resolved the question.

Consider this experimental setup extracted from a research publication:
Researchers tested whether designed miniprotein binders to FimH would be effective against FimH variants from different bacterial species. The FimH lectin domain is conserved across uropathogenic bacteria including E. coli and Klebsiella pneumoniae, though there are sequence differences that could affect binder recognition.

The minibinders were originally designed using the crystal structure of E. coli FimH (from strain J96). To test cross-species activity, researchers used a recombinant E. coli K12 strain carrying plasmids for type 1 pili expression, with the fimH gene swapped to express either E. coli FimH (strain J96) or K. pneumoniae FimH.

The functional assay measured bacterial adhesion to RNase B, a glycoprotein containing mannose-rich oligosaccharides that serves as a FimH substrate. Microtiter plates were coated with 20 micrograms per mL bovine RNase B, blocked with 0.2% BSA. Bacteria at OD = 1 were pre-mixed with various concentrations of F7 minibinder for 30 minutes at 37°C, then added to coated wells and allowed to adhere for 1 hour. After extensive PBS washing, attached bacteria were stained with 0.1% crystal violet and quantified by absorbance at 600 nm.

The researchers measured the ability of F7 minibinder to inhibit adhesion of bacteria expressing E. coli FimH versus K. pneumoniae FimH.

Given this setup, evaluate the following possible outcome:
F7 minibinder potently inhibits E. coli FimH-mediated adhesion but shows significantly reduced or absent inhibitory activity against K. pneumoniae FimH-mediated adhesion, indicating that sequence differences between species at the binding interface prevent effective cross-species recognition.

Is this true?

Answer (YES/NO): NO